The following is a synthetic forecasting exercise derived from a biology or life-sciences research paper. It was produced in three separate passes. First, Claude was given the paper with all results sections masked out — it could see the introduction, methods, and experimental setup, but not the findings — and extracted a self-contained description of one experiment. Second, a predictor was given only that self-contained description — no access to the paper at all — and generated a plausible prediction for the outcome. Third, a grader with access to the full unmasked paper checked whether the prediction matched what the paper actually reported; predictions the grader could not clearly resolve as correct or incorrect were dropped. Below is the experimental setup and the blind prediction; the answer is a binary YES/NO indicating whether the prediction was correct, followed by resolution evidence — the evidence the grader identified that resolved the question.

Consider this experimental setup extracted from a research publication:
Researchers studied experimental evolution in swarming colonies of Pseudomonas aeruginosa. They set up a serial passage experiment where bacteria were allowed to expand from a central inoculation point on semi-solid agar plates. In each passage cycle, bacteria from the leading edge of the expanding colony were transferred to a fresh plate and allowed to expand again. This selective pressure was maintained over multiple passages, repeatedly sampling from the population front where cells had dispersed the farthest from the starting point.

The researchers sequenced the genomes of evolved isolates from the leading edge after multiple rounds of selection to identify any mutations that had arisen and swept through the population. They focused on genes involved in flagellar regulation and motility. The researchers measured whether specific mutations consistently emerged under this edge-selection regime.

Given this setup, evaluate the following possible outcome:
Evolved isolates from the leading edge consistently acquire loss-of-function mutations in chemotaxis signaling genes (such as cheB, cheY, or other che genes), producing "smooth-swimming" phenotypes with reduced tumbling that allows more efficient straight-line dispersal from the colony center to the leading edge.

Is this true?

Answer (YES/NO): NO